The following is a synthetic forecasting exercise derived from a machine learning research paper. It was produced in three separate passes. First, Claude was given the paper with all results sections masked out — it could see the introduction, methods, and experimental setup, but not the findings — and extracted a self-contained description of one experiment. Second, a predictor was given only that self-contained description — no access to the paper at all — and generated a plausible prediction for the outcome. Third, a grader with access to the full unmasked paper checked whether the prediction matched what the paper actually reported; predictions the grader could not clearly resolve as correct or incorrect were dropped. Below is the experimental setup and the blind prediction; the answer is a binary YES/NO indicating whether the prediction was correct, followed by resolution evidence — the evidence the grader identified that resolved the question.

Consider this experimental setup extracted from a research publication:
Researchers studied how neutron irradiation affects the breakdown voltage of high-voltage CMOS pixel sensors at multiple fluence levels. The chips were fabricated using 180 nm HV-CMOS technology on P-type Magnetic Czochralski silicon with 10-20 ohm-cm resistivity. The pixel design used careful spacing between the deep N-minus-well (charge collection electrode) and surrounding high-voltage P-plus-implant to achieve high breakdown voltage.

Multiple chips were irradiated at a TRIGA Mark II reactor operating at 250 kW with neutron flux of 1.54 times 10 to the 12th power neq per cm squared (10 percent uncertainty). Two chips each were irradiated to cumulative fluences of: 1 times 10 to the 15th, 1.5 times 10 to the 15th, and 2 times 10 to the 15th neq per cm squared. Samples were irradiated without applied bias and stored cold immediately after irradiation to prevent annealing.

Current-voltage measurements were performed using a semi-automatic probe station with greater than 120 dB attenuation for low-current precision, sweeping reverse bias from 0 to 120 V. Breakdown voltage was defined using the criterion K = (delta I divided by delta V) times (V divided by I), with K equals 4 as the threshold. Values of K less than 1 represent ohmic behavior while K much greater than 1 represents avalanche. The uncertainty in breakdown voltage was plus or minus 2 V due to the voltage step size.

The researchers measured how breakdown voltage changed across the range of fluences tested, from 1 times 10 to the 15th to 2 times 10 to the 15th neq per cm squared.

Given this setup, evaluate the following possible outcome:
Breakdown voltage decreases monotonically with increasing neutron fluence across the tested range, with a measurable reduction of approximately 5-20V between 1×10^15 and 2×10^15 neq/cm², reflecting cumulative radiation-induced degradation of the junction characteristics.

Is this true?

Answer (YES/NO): NO